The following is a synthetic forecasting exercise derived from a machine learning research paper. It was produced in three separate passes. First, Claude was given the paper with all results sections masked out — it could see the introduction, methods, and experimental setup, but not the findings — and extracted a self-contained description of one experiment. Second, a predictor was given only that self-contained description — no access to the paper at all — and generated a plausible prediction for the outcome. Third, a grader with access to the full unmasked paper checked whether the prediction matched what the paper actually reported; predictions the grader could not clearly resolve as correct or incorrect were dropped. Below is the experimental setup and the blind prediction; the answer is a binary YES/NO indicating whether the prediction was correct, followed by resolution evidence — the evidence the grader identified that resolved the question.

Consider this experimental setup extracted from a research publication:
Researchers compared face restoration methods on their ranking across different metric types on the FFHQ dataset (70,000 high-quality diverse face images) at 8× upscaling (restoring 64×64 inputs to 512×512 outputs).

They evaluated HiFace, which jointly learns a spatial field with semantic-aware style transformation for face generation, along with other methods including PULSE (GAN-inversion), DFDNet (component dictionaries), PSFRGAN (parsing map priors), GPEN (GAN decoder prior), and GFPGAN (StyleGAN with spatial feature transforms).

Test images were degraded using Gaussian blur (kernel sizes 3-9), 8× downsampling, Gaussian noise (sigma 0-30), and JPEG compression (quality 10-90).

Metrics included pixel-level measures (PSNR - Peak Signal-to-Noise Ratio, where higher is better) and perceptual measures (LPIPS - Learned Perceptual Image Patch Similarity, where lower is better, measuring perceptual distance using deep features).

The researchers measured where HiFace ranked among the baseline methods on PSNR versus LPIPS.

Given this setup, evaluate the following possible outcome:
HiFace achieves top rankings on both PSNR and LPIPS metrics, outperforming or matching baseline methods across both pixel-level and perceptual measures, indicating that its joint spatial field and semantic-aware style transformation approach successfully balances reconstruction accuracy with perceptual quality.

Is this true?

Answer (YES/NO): NO